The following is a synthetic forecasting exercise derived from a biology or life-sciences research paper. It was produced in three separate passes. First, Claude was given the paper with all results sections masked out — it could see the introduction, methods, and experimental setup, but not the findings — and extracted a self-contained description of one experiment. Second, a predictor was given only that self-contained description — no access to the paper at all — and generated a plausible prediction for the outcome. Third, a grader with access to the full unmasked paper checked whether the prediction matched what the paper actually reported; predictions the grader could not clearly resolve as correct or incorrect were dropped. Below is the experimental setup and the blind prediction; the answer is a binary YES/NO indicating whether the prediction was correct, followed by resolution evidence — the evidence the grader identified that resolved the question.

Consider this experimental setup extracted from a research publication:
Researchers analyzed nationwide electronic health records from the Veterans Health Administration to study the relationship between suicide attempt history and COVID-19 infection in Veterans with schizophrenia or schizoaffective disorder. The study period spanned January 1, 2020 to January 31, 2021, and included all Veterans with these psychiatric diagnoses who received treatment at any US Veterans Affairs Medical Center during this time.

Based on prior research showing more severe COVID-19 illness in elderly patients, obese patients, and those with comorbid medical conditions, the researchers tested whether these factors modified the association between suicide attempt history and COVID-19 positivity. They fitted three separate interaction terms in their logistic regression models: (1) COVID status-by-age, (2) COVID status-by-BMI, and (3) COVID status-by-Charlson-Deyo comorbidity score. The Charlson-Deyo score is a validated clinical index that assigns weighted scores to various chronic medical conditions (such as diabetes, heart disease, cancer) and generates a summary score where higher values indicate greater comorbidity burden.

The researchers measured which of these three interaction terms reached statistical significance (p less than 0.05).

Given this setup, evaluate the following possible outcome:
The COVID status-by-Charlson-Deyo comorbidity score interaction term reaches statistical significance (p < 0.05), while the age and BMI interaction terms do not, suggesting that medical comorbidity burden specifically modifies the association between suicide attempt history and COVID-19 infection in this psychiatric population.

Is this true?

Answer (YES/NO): NO